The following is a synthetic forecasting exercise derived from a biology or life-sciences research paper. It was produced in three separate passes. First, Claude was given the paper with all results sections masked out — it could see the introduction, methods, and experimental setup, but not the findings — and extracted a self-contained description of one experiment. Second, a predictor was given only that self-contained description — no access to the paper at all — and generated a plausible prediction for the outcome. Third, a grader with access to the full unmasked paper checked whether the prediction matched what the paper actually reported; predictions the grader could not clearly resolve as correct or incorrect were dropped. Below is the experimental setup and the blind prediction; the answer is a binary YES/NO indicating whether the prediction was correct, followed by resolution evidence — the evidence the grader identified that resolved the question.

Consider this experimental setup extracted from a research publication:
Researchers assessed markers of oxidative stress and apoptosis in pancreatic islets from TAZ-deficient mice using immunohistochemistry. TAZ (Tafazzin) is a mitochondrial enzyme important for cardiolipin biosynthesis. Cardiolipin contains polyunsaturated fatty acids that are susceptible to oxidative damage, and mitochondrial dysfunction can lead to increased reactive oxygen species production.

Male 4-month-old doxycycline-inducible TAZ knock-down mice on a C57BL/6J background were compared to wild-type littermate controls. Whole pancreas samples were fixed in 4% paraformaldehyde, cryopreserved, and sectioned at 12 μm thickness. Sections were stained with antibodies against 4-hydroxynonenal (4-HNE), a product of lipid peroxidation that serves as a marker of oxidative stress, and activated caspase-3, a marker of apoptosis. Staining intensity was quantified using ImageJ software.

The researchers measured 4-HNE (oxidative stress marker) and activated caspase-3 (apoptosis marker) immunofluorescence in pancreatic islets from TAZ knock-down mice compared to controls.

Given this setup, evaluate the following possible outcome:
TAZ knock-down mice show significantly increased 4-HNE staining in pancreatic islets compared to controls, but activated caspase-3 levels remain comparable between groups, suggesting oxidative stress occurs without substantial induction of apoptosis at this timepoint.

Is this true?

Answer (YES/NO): NO